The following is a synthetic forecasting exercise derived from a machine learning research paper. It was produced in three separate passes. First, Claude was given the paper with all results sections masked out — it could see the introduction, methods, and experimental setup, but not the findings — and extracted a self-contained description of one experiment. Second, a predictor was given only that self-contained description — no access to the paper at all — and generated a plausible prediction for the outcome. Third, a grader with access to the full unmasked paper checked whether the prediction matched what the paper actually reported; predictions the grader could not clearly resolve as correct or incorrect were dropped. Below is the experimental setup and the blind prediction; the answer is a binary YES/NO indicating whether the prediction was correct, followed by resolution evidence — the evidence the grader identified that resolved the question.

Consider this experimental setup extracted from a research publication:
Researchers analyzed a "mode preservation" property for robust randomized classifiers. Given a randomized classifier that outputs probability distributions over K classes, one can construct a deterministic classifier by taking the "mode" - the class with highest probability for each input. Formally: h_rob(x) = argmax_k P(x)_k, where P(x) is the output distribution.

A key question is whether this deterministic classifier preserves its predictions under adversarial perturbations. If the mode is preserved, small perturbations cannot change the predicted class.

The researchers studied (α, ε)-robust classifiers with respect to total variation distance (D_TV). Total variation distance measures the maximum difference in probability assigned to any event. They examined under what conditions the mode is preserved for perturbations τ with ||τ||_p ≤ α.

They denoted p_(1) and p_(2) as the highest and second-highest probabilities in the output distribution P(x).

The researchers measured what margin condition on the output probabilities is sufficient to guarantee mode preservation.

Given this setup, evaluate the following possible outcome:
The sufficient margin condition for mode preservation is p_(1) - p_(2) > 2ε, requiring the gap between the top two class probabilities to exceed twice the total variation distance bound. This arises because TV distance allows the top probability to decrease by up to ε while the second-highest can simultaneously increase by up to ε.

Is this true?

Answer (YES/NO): YES